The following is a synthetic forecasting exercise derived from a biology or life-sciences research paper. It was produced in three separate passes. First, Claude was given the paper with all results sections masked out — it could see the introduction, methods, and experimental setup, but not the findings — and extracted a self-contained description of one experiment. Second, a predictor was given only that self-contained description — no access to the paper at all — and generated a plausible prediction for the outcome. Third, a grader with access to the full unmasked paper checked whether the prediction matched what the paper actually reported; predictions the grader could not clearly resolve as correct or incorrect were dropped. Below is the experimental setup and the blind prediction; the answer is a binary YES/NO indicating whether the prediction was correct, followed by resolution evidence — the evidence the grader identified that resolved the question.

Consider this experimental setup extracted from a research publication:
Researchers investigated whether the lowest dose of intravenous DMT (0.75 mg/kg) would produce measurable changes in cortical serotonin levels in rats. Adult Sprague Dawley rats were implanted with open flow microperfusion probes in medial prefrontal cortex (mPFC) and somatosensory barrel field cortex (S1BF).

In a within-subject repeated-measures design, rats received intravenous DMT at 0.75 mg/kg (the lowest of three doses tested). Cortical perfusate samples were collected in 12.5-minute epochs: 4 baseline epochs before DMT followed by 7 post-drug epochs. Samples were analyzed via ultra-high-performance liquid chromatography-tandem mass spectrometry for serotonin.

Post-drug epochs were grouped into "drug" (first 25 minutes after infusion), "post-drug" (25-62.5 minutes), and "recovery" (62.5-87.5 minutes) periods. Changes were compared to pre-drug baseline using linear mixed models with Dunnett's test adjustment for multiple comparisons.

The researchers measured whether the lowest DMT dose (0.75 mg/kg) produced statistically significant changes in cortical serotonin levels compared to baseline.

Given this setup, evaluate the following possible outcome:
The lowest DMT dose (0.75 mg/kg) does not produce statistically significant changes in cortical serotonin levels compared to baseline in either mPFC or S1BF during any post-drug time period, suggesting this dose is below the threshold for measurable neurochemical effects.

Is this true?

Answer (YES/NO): NO